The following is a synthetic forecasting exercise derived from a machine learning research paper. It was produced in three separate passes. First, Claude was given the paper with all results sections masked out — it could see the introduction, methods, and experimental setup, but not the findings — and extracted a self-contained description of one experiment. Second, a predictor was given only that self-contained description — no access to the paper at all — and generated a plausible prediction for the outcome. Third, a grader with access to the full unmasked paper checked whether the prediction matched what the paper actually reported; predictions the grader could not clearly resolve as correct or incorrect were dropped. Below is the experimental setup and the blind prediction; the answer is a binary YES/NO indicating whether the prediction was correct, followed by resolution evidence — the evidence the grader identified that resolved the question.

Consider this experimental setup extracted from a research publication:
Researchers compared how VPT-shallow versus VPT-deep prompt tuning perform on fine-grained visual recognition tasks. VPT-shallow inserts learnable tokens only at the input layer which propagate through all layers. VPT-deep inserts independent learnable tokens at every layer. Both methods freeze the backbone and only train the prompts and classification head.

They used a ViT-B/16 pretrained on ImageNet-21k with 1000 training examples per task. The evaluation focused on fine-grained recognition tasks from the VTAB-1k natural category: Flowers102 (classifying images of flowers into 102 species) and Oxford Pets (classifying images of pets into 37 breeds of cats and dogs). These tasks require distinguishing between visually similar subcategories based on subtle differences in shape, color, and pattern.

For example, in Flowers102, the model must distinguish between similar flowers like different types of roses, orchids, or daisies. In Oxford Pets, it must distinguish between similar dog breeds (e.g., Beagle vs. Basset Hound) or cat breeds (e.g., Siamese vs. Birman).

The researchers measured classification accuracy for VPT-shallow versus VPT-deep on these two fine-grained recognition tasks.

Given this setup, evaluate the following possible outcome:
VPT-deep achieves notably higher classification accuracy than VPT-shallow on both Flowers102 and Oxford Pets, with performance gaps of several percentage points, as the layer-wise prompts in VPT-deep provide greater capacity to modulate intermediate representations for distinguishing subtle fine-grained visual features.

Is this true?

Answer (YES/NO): NO